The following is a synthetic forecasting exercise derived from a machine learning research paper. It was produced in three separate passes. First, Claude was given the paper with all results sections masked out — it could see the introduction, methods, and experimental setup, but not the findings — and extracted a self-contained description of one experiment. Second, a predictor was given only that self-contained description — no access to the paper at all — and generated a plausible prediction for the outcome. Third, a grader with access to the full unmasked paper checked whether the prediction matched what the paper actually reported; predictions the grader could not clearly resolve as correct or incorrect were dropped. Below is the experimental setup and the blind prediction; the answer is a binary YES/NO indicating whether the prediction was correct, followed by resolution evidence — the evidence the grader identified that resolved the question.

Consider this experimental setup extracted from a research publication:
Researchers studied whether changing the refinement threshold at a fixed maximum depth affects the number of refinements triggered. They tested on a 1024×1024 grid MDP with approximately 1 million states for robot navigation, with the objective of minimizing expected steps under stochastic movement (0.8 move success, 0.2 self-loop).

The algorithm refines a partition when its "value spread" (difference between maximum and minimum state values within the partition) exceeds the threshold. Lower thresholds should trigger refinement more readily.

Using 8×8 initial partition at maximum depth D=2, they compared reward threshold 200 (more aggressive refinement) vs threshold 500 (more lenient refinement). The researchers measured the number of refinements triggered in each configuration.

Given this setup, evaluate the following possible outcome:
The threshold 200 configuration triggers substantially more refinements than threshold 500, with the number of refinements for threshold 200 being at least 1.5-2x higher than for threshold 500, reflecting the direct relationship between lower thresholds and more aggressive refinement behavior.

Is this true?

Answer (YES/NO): YES